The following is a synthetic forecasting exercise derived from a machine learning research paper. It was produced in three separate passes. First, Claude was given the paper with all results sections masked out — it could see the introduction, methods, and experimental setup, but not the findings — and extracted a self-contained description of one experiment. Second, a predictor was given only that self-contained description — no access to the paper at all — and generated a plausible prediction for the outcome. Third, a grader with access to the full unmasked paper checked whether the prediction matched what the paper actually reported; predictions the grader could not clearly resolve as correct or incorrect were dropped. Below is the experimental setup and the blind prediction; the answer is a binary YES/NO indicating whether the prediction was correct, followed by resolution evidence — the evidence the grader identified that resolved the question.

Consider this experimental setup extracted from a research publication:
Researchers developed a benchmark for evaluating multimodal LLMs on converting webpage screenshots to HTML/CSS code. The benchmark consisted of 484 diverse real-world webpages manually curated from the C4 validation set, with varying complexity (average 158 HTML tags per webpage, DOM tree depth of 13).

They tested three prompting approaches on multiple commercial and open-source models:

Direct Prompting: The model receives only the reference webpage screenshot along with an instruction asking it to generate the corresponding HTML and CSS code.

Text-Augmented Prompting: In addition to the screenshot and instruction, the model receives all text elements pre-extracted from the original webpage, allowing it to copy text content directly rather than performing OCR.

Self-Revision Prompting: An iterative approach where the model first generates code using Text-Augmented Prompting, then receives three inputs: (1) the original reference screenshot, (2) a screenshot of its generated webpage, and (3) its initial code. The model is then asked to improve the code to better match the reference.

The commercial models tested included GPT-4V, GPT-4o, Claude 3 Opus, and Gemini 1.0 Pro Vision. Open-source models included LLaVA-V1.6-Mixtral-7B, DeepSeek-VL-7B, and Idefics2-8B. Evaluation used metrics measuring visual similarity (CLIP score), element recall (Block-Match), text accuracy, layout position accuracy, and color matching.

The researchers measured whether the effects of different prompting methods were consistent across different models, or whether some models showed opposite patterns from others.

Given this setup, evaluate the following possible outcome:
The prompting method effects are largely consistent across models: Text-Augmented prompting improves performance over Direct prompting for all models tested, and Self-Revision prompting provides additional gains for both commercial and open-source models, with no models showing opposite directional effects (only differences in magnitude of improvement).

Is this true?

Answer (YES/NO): NO